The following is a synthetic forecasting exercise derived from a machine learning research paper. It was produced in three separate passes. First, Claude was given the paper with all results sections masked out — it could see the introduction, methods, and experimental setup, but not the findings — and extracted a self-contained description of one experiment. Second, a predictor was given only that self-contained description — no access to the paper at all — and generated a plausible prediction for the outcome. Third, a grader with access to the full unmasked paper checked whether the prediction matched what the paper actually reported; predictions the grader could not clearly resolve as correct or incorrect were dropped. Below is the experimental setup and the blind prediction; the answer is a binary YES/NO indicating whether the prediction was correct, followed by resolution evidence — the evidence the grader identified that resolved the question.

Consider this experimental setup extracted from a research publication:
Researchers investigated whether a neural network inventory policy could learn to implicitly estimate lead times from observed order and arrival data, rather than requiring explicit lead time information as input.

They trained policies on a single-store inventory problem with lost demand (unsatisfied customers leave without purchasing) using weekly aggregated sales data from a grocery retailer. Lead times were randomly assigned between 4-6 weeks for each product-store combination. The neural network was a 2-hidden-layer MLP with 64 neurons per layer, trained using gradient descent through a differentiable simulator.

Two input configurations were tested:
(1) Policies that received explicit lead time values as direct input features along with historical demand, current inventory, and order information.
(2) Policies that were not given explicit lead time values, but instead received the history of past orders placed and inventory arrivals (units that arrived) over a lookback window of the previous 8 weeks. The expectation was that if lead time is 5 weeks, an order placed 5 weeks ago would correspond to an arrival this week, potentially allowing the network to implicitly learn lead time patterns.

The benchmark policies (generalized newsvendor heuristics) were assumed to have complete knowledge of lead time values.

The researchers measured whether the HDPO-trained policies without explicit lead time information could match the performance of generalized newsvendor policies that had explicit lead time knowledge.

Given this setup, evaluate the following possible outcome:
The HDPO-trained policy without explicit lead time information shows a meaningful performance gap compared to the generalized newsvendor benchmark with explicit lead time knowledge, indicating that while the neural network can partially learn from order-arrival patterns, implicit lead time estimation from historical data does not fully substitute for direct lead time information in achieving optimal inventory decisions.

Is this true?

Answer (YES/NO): NO